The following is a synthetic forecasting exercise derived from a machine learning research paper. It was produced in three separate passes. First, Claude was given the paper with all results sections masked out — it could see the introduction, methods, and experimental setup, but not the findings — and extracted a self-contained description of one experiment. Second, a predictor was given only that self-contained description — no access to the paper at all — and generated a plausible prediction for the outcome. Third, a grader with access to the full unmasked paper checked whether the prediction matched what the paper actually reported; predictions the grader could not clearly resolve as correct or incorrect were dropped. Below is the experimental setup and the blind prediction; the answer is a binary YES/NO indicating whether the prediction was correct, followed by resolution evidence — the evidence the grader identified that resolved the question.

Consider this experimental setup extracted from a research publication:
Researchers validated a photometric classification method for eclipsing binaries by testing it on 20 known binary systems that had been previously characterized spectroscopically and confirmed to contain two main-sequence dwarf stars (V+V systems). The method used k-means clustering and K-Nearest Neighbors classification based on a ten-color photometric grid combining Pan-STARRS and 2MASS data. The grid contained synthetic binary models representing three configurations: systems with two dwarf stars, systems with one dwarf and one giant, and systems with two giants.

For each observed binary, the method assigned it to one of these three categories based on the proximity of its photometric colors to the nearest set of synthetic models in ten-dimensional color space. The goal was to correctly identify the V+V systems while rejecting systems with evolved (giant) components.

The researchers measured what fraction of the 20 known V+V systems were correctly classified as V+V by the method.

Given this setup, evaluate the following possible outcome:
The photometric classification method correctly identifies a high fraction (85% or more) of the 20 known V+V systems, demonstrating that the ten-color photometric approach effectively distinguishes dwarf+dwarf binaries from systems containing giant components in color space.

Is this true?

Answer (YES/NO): NO